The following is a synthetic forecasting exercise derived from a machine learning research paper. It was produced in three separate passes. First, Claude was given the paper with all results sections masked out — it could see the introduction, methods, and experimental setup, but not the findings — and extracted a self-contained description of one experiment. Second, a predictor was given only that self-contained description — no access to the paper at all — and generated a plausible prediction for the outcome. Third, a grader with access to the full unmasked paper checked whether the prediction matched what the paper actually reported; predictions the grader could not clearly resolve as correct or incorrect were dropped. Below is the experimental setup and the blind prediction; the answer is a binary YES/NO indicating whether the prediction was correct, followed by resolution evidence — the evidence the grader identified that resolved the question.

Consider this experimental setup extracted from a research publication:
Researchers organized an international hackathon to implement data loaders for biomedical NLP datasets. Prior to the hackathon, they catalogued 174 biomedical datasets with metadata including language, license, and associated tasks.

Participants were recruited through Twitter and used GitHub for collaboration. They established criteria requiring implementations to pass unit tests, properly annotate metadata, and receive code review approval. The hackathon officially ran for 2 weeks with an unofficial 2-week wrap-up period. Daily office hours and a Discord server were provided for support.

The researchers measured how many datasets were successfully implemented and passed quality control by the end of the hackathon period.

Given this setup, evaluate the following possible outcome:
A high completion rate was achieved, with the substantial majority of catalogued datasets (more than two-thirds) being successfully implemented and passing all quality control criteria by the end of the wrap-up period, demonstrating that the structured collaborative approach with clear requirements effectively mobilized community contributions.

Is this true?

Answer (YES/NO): YES